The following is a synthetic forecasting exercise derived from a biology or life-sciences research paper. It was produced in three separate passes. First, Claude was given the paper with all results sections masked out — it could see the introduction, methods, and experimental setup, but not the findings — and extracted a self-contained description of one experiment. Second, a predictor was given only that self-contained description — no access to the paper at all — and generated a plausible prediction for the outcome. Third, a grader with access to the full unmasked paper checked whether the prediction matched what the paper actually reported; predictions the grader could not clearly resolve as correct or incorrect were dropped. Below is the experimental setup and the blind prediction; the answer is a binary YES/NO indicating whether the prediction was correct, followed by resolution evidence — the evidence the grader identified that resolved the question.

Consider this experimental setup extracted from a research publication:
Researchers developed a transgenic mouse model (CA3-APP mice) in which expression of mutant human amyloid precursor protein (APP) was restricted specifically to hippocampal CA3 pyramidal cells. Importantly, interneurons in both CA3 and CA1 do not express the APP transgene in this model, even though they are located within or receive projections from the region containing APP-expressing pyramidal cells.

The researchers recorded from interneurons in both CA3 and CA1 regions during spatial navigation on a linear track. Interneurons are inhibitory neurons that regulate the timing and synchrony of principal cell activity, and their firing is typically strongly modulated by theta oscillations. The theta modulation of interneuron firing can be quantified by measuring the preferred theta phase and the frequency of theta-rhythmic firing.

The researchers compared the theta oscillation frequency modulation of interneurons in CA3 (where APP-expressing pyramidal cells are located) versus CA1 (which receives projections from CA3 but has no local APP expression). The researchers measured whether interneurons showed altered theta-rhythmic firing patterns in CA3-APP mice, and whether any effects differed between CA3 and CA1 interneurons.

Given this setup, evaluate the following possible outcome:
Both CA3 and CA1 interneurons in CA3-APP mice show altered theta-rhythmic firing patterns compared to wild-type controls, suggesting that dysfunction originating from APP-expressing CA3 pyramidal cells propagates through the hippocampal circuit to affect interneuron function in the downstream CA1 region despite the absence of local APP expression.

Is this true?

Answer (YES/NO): YES